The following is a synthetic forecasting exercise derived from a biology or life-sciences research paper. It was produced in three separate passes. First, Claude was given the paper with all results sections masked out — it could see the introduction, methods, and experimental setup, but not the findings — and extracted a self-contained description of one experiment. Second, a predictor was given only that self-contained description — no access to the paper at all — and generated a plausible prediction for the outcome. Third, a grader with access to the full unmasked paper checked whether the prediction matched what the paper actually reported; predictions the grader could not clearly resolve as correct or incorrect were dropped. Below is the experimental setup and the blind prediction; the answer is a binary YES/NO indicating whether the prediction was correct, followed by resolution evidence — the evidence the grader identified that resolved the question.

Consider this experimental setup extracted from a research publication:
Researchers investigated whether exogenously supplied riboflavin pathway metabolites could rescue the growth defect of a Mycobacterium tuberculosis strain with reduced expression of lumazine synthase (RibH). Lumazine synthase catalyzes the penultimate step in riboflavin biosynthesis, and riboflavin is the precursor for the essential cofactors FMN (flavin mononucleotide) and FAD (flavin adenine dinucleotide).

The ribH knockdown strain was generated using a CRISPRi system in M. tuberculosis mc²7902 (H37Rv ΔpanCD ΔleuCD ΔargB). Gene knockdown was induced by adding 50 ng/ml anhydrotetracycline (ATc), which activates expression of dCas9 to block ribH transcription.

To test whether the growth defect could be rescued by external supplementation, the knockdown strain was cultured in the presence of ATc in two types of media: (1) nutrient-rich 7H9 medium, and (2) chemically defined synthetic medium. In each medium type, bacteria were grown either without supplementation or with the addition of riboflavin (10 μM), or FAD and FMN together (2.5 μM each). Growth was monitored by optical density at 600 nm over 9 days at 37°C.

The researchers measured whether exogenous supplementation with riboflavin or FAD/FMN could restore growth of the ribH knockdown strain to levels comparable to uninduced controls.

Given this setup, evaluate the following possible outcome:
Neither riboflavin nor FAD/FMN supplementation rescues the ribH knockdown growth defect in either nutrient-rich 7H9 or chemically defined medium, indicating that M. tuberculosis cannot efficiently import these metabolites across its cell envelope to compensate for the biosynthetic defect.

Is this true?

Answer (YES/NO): YES